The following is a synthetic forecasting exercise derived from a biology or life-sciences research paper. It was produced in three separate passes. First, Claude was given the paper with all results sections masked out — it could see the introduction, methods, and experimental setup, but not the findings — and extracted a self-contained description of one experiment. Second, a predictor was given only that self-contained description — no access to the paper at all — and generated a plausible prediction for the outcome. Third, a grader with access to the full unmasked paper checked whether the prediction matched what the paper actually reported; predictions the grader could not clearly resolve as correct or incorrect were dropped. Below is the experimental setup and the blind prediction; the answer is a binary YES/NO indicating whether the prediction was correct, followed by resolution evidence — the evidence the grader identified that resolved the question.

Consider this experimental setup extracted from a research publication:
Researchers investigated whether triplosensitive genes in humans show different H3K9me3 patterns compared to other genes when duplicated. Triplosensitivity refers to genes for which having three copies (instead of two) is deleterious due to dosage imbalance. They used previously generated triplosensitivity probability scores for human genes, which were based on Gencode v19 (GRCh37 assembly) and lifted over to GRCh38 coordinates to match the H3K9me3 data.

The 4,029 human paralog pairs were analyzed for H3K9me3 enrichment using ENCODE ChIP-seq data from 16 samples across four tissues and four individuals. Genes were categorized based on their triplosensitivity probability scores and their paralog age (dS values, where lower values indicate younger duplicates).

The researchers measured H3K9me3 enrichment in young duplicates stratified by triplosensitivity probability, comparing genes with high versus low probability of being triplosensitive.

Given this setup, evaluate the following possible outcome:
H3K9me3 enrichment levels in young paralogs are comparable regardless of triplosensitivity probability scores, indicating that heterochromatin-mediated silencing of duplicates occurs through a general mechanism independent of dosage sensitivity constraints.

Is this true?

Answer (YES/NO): YES